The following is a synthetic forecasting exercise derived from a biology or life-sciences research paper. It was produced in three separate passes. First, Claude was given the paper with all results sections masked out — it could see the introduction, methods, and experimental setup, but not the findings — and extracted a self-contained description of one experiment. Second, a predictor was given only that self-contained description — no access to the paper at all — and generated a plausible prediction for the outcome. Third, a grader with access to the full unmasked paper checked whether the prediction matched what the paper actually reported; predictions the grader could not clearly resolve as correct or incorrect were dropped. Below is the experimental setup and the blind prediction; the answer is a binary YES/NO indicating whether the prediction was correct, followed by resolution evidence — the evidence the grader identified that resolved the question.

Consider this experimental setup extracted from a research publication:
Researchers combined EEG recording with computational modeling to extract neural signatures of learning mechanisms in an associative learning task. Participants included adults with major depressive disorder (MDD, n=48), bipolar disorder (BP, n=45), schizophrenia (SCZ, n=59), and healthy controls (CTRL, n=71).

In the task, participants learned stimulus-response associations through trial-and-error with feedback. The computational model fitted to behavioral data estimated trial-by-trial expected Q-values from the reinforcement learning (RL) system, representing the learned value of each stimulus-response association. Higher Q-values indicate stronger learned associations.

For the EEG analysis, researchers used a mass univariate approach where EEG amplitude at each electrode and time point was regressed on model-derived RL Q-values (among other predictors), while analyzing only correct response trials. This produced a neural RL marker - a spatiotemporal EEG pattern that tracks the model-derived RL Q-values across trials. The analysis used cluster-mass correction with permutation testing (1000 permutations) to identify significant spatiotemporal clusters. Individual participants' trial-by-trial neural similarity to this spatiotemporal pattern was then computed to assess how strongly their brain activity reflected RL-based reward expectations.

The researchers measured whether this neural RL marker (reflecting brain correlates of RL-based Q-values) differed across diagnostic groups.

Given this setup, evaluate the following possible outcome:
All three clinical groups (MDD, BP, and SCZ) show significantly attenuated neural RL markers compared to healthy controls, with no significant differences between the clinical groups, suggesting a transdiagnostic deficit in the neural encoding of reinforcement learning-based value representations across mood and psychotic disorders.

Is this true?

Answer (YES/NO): NO